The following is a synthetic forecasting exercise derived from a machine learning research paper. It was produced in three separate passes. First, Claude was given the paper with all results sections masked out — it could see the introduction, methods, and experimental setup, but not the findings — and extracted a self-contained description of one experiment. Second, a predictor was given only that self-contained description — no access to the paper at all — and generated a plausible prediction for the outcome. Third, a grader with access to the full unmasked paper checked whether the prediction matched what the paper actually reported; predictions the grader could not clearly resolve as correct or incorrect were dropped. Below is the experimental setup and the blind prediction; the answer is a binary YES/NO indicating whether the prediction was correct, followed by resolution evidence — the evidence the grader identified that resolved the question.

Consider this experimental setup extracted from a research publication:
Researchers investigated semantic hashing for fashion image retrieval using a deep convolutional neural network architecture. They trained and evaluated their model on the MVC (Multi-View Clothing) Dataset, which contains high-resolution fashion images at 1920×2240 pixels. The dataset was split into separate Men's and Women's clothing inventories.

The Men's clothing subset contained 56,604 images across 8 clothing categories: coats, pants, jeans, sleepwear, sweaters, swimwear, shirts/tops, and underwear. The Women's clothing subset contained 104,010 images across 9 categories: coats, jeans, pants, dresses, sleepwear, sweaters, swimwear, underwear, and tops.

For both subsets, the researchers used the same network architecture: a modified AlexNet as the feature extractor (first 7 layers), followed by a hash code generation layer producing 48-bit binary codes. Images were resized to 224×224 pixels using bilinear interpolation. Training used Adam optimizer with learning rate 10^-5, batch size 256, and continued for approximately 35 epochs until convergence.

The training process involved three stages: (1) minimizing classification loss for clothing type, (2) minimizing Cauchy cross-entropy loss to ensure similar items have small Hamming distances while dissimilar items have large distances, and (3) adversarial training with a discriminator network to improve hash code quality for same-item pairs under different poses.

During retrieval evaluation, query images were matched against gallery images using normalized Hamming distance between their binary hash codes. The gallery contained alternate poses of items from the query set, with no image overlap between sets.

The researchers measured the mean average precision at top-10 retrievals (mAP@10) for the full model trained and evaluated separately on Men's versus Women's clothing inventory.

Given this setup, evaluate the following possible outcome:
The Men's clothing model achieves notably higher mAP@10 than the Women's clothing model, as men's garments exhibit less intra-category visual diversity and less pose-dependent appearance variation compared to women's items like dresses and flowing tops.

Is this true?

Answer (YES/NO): YES